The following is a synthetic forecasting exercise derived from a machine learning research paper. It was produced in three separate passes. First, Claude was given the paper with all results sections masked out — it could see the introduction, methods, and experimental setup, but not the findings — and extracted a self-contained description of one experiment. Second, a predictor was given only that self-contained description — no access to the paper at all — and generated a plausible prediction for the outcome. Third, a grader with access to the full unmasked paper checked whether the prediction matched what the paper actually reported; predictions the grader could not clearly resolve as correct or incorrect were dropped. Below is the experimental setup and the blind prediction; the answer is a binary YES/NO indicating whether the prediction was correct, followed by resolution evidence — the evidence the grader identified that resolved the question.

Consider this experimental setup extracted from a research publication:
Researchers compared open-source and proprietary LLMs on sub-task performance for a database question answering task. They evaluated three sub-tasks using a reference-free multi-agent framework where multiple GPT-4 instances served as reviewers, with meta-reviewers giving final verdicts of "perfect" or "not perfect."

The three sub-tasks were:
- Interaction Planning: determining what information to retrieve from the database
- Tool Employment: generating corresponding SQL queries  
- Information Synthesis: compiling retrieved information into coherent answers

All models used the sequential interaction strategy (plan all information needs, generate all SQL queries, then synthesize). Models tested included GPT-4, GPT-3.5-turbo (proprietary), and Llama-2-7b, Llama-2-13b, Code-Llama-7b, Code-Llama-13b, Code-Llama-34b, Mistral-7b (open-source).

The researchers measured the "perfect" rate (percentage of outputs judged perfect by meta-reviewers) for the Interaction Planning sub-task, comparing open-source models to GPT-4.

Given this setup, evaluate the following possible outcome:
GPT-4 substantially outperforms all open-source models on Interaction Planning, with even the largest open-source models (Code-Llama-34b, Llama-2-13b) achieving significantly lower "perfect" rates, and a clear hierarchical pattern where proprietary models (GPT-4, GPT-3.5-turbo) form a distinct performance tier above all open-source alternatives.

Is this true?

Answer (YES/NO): YES